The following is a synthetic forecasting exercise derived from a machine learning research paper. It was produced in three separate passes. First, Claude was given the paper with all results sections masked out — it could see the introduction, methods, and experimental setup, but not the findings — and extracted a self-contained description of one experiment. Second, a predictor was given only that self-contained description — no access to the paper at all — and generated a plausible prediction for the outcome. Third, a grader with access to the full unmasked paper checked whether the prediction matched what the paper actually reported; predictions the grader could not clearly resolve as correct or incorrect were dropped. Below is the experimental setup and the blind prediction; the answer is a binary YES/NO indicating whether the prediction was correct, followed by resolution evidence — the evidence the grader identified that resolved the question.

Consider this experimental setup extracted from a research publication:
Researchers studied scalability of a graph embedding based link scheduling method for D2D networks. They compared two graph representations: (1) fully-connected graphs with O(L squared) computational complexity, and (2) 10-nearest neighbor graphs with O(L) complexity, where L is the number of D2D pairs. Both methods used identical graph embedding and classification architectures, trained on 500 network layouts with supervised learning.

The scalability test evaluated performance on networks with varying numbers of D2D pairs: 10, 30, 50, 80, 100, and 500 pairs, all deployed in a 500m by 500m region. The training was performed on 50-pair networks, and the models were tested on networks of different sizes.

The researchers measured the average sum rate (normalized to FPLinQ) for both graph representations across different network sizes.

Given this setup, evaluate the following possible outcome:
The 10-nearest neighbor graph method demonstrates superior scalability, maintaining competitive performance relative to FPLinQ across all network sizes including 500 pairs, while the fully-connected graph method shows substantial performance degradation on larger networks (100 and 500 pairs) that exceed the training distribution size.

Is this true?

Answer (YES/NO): NO